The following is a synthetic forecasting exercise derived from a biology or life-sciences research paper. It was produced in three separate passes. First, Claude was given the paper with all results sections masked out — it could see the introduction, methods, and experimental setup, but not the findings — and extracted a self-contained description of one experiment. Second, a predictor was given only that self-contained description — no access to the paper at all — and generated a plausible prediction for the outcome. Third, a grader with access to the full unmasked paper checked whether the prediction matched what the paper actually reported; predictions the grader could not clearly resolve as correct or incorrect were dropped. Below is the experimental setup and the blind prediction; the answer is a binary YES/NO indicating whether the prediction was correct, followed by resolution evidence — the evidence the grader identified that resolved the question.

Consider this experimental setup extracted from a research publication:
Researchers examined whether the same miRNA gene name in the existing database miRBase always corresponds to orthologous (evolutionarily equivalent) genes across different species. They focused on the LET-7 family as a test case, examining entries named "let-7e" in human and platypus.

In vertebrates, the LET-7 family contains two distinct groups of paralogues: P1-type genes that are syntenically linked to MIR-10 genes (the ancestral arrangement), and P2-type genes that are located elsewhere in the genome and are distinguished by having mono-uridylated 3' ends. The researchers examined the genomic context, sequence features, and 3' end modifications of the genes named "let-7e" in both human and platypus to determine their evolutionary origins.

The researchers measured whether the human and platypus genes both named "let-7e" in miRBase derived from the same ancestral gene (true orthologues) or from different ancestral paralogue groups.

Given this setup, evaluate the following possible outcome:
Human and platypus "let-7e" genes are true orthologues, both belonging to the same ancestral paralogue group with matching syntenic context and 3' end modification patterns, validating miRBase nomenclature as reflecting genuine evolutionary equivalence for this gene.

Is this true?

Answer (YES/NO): NO